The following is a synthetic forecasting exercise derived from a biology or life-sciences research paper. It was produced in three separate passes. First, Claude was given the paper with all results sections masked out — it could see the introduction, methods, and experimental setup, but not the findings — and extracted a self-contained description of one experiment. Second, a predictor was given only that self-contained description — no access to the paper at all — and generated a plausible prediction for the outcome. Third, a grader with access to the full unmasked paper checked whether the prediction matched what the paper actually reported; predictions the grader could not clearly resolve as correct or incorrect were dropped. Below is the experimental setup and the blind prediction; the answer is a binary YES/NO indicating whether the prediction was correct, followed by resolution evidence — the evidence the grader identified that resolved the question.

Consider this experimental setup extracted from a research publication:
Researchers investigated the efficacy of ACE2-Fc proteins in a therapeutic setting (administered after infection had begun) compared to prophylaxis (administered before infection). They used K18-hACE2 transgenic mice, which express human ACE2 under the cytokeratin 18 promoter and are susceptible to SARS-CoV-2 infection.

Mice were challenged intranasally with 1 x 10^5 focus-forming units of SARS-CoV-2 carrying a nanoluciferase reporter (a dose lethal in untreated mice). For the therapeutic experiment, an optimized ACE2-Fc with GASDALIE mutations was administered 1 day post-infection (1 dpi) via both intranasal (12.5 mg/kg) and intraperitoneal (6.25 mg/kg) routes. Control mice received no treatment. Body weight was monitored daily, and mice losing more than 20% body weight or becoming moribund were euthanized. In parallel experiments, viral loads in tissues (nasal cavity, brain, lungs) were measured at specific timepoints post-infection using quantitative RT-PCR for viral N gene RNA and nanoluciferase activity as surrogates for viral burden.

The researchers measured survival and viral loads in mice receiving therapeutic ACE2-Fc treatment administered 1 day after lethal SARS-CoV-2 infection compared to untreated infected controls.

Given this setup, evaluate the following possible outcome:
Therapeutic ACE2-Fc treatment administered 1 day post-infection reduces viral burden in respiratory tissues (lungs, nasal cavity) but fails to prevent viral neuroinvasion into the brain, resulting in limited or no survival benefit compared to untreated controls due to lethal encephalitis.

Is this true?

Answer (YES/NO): NO